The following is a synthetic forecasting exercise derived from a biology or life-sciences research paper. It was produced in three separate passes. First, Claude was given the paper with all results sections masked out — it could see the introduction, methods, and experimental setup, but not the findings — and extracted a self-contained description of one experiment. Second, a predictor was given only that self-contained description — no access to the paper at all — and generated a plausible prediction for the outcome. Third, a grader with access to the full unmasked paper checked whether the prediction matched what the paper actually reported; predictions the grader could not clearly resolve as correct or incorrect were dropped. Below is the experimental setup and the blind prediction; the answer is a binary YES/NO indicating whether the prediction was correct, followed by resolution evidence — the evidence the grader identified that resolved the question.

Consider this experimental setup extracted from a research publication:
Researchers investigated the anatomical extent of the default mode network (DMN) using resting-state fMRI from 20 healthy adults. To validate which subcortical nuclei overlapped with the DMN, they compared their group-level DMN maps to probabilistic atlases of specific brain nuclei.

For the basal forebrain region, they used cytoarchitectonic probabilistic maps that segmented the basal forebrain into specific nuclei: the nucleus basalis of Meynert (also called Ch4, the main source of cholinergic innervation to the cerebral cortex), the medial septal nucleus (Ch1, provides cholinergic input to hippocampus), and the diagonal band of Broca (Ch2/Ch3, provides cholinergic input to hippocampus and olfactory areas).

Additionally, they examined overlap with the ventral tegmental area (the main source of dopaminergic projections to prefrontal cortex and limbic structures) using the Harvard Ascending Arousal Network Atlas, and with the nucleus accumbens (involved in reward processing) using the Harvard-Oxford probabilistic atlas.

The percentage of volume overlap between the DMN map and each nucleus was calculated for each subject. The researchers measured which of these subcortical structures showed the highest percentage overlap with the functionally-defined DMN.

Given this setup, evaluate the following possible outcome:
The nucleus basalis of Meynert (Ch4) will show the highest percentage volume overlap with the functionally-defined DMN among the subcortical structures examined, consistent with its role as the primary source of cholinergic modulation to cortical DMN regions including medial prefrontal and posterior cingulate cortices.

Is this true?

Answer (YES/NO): NO